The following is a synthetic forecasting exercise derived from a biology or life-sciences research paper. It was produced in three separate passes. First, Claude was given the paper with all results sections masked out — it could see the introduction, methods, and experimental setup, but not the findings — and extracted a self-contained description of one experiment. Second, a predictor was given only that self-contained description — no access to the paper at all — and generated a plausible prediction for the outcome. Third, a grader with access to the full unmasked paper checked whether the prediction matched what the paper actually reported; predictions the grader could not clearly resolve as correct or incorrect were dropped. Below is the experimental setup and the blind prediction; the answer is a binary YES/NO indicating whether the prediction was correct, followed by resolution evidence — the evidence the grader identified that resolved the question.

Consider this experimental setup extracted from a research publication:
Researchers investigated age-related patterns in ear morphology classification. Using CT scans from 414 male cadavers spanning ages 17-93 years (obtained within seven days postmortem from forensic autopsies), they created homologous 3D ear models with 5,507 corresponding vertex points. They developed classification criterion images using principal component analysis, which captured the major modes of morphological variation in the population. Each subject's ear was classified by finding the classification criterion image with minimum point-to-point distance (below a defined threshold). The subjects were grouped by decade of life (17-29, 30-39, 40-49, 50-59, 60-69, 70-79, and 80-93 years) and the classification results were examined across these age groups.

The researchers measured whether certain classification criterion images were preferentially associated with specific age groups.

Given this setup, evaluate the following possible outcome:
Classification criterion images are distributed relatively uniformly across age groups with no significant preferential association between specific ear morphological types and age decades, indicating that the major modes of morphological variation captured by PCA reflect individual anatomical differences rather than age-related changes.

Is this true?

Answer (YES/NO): YES